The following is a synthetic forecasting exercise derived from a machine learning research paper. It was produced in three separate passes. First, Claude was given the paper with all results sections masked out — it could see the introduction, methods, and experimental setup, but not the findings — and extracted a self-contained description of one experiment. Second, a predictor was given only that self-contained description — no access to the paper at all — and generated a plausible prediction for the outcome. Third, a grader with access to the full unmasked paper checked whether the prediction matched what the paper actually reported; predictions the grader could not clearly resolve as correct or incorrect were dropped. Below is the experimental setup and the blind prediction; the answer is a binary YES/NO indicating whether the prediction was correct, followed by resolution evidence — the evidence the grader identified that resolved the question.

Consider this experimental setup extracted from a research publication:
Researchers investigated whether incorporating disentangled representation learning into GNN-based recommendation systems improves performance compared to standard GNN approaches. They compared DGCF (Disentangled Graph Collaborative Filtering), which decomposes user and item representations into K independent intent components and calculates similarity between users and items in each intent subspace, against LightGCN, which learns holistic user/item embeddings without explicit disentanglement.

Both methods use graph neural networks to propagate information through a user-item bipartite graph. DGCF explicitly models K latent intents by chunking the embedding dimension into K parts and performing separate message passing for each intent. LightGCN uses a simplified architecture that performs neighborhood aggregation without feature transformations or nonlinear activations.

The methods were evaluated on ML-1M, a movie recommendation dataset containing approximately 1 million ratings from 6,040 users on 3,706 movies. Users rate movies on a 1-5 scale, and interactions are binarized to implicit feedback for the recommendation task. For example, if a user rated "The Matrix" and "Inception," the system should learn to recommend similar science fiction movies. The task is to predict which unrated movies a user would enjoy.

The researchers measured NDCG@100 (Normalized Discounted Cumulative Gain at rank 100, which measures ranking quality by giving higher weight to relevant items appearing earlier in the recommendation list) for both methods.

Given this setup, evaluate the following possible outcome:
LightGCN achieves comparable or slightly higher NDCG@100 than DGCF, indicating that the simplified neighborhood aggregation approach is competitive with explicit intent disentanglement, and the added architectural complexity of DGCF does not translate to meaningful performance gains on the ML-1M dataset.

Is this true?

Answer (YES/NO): YES